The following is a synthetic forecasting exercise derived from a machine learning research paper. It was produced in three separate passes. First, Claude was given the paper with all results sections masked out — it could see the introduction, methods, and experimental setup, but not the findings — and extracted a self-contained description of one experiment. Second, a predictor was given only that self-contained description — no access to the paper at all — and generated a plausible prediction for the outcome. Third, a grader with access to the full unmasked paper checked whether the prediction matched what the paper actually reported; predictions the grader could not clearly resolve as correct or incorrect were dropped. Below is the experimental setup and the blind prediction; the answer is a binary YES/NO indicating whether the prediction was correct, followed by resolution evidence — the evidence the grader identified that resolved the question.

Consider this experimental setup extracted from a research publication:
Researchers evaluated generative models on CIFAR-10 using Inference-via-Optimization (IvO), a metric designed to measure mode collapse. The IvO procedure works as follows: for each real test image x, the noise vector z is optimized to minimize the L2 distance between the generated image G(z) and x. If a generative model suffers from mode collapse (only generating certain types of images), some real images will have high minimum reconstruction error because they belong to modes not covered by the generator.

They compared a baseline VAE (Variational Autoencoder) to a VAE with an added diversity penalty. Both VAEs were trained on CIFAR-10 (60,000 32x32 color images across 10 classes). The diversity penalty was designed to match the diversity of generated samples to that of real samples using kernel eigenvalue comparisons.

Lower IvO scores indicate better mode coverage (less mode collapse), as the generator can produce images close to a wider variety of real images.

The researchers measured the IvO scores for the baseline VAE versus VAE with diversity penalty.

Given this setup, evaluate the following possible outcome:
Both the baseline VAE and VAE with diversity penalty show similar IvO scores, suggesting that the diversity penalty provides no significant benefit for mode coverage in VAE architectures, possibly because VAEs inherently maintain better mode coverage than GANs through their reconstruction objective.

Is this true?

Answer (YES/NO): NO